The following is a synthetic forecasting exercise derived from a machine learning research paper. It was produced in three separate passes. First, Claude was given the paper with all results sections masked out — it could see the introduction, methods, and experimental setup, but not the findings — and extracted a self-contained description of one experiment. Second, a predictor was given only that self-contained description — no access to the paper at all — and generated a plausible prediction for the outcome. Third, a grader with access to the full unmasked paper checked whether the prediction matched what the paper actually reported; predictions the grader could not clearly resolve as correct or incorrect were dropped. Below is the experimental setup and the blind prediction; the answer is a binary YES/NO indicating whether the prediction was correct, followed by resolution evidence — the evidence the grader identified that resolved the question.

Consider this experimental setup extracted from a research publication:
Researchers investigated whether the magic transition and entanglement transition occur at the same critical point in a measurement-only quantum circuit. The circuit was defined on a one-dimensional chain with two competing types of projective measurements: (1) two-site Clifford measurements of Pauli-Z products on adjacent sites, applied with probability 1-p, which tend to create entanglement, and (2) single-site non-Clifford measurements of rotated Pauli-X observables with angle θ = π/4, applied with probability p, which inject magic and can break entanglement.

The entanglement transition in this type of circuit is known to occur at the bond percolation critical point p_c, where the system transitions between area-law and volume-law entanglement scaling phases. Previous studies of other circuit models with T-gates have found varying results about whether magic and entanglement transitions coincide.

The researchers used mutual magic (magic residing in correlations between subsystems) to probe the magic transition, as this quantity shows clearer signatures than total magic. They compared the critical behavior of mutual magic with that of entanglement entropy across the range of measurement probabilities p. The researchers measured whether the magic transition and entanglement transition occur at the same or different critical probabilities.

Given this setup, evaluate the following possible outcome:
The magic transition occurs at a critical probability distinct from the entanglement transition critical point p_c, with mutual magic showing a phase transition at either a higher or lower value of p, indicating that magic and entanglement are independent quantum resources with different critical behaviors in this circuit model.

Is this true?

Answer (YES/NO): NO